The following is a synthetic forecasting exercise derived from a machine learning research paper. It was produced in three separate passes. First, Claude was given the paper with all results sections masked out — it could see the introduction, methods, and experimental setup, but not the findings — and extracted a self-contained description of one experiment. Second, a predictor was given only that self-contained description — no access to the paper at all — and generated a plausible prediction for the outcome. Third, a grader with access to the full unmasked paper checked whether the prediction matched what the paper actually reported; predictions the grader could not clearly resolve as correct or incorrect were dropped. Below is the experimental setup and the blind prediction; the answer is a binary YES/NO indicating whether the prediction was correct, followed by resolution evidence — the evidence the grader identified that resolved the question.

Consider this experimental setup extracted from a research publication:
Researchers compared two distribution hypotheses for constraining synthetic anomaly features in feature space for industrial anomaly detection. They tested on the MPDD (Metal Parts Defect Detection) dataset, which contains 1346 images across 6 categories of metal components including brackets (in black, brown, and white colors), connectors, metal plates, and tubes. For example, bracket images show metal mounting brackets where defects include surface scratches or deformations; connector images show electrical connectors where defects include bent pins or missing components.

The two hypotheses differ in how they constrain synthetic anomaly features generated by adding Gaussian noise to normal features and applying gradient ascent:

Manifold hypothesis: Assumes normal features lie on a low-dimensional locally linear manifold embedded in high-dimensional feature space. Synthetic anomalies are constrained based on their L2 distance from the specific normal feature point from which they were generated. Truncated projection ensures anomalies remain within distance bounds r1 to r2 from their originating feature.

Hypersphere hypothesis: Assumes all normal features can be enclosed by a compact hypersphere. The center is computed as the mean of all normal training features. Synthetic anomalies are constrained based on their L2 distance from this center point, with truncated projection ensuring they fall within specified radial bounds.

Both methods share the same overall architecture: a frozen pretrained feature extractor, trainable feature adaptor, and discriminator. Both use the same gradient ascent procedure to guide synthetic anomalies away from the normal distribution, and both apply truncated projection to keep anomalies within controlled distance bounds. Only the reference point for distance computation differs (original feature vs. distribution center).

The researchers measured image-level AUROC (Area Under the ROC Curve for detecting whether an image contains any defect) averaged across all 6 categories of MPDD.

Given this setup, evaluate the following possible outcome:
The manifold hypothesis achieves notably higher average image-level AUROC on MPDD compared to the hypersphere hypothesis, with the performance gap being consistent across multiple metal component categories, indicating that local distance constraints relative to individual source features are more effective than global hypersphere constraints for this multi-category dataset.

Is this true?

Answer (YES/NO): NO